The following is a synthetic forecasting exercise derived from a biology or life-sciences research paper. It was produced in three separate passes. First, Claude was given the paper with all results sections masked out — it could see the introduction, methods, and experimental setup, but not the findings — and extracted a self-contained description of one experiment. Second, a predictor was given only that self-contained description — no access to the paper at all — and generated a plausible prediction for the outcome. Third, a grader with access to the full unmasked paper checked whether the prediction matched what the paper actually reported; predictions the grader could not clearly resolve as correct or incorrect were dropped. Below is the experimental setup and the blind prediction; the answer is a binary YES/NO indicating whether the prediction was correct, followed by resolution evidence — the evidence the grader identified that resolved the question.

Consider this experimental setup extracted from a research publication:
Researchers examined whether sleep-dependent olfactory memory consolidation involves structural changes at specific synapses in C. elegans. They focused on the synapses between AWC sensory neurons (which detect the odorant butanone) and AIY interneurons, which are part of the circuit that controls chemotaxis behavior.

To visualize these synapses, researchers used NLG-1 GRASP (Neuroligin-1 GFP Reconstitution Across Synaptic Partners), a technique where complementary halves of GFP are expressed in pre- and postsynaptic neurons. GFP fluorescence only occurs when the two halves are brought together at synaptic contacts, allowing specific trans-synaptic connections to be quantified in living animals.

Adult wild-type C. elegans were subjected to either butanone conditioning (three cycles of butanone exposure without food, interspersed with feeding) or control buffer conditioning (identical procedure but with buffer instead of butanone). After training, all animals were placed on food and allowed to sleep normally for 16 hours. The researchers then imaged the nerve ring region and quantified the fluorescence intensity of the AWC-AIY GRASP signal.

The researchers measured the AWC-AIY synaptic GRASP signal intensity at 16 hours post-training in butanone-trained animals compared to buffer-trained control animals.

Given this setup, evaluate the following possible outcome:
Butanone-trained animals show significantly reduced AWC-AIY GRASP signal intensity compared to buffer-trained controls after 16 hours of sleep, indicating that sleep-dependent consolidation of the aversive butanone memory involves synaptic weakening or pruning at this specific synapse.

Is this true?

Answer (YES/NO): YES